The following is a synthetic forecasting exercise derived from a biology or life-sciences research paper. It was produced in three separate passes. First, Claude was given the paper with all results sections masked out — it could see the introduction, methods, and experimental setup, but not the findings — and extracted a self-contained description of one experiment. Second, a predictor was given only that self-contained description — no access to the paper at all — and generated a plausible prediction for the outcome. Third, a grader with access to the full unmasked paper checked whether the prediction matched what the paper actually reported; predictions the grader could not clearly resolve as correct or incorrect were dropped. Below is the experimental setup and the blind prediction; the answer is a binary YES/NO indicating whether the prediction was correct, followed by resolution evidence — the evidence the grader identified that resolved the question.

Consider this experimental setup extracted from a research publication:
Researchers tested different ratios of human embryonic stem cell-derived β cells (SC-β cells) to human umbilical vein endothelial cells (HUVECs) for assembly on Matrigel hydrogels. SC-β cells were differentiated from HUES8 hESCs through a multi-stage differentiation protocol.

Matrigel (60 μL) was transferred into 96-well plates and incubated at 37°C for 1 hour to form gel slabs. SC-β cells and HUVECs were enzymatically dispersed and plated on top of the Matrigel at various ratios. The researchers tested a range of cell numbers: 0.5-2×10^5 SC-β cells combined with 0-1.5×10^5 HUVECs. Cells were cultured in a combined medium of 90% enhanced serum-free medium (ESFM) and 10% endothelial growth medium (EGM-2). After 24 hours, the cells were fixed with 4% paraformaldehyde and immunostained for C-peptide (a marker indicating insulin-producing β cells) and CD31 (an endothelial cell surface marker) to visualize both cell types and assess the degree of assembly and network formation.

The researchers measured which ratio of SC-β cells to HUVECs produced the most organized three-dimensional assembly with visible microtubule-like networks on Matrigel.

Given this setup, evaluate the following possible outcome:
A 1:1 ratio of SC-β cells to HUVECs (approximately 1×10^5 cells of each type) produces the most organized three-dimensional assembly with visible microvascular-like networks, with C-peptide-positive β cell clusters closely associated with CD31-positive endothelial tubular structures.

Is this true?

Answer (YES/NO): NO